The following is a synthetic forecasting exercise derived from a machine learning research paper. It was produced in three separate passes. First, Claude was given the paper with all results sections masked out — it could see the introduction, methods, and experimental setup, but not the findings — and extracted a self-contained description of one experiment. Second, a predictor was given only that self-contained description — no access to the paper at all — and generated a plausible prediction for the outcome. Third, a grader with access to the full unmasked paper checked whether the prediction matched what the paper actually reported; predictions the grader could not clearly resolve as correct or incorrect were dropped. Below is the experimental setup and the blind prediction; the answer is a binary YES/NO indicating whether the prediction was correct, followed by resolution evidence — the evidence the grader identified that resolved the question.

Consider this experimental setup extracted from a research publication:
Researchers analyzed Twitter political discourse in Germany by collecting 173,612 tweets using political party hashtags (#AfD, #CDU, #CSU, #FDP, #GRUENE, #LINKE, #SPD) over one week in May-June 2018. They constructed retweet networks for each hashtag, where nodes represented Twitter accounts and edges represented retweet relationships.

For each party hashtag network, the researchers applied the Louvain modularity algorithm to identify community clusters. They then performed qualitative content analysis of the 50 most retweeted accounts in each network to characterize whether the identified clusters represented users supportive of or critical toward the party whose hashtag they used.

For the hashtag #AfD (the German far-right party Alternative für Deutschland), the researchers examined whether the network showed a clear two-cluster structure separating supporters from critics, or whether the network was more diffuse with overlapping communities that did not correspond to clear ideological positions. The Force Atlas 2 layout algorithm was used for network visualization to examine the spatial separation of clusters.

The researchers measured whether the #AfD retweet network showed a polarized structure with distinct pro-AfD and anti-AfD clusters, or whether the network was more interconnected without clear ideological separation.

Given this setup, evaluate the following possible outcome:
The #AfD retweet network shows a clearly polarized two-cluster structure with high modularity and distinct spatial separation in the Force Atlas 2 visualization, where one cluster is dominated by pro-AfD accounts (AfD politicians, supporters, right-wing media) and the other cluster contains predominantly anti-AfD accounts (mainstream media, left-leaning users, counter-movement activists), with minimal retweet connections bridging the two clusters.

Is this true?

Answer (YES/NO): YES